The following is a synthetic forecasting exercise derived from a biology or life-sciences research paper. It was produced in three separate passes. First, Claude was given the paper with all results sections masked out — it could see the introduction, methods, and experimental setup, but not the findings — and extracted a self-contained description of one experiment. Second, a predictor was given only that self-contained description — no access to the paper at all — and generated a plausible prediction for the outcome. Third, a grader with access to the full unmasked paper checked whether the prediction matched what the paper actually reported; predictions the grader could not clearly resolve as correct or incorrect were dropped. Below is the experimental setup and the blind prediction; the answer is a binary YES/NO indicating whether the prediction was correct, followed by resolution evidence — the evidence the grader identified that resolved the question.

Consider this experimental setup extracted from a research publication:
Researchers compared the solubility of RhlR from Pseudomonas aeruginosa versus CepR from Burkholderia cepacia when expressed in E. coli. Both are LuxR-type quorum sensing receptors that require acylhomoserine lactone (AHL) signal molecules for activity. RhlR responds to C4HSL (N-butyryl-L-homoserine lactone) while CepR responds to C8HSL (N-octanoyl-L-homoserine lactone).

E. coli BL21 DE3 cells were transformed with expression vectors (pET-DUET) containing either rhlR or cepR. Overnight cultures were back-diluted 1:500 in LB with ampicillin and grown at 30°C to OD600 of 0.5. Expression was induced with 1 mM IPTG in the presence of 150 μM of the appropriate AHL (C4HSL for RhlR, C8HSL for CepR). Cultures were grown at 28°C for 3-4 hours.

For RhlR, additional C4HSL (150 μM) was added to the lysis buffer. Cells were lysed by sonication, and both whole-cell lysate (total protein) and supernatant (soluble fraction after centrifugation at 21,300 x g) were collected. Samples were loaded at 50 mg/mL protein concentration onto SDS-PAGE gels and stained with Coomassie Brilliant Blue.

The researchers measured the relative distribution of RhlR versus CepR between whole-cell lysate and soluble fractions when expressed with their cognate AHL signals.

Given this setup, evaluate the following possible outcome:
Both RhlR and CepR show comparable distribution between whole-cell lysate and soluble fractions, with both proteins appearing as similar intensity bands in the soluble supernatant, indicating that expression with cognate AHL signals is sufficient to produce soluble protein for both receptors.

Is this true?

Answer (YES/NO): NO